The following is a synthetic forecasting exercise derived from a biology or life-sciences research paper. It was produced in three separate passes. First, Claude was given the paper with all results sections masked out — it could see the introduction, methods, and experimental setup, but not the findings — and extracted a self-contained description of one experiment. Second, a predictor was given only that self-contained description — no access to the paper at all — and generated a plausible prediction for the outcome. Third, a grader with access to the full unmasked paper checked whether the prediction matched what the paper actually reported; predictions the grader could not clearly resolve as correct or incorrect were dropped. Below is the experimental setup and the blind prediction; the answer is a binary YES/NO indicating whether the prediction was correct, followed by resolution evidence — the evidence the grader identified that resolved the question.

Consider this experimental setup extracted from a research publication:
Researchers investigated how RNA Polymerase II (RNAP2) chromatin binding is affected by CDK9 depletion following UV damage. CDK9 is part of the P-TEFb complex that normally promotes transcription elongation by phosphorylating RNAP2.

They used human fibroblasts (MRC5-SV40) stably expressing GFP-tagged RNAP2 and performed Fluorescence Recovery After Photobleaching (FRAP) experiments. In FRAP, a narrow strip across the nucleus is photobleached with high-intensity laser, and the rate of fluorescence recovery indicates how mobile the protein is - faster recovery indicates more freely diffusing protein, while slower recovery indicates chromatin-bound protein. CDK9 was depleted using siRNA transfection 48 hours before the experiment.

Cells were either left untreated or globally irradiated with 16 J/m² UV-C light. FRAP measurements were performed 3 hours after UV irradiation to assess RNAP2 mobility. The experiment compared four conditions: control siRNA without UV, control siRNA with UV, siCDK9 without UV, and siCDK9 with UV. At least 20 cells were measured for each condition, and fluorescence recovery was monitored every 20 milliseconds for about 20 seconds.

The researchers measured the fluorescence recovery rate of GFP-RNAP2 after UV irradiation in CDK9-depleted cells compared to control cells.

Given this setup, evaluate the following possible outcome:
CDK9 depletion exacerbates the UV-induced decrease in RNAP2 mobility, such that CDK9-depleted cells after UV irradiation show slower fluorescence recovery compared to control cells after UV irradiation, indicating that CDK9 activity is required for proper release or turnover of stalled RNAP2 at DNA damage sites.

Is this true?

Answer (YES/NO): YES